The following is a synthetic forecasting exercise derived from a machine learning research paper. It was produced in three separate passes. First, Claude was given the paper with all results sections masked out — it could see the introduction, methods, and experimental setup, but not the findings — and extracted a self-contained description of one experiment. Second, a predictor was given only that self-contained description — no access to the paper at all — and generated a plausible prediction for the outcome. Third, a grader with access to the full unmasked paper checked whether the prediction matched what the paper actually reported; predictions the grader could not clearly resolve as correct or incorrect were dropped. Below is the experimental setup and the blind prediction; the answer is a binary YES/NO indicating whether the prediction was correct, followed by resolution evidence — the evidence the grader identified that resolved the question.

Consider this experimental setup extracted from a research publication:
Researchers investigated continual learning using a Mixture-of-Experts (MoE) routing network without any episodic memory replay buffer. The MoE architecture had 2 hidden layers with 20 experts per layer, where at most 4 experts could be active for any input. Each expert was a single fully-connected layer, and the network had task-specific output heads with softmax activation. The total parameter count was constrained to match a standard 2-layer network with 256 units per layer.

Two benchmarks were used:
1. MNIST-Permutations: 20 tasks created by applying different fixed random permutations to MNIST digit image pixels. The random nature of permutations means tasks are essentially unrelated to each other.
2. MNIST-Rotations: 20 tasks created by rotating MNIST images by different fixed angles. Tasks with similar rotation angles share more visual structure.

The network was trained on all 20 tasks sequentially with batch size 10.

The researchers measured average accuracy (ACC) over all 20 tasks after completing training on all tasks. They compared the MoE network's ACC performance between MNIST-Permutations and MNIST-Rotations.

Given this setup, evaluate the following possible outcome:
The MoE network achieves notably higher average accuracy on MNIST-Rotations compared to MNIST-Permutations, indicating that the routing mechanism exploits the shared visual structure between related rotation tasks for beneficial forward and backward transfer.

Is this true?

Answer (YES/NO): NO